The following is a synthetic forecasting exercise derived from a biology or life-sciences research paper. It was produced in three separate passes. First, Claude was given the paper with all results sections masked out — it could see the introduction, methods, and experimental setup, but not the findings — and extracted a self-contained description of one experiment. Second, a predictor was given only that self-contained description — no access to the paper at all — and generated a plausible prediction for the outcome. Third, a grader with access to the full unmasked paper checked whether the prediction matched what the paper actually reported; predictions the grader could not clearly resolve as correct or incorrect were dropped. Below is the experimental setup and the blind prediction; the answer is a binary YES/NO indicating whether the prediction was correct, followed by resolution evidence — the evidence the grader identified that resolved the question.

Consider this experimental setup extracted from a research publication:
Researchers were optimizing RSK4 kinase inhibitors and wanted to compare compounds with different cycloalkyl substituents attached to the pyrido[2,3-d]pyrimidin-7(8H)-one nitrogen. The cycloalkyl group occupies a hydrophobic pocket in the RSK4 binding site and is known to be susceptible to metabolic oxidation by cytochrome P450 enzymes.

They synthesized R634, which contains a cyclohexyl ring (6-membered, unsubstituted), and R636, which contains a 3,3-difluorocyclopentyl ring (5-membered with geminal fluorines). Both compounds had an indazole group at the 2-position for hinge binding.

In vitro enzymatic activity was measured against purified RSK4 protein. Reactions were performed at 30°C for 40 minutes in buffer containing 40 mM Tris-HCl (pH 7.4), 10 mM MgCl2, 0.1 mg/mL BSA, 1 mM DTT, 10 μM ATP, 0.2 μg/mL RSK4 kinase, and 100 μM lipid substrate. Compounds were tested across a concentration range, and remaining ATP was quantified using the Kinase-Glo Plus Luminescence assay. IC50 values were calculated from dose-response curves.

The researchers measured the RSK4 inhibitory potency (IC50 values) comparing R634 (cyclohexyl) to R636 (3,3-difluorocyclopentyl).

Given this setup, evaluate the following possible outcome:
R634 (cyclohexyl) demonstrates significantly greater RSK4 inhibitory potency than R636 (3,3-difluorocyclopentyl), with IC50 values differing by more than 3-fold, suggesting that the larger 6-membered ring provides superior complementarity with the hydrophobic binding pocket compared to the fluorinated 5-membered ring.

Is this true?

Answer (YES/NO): NO